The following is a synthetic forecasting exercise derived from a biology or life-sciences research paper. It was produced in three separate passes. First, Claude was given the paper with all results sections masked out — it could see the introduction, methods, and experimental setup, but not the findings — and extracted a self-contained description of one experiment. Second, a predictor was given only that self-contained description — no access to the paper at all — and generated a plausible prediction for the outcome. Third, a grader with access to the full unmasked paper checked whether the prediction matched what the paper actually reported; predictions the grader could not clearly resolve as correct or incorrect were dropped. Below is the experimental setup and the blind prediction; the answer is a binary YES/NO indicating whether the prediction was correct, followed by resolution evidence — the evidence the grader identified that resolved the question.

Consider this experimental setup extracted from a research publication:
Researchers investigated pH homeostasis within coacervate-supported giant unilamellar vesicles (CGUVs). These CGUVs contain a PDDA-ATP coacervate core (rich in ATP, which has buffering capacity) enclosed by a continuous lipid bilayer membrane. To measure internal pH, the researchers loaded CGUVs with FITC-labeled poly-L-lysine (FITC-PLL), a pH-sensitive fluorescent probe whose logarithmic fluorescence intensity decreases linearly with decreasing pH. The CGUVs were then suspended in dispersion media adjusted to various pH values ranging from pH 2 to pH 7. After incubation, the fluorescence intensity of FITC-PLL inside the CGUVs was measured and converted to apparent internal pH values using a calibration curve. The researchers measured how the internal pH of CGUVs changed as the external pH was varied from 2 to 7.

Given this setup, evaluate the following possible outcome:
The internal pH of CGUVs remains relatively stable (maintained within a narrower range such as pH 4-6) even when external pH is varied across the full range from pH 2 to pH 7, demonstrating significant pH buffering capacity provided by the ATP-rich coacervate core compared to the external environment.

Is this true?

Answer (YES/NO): YES